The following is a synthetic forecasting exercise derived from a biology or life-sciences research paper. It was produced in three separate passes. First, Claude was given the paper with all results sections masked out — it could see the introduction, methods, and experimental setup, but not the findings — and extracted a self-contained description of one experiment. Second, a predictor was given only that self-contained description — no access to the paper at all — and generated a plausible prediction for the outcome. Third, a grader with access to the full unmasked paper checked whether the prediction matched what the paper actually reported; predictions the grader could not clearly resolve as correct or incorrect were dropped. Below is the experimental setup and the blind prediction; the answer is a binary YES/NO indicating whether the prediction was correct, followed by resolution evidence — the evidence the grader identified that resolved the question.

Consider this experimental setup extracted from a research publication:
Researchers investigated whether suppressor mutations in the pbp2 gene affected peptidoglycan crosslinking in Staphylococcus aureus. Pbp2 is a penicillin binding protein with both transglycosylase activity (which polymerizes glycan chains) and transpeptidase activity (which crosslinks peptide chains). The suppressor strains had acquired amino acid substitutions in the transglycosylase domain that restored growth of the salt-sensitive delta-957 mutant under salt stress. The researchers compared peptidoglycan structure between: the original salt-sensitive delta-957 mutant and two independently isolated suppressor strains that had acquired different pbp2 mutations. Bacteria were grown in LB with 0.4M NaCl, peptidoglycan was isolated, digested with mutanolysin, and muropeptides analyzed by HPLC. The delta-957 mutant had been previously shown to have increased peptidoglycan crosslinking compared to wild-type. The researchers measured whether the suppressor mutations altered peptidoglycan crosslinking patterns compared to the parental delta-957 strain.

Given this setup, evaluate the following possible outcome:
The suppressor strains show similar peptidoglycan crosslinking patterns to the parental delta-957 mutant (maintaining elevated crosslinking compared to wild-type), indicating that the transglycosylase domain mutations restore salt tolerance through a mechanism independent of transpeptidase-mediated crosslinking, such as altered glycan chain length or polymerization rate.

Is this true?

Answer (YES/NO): NO